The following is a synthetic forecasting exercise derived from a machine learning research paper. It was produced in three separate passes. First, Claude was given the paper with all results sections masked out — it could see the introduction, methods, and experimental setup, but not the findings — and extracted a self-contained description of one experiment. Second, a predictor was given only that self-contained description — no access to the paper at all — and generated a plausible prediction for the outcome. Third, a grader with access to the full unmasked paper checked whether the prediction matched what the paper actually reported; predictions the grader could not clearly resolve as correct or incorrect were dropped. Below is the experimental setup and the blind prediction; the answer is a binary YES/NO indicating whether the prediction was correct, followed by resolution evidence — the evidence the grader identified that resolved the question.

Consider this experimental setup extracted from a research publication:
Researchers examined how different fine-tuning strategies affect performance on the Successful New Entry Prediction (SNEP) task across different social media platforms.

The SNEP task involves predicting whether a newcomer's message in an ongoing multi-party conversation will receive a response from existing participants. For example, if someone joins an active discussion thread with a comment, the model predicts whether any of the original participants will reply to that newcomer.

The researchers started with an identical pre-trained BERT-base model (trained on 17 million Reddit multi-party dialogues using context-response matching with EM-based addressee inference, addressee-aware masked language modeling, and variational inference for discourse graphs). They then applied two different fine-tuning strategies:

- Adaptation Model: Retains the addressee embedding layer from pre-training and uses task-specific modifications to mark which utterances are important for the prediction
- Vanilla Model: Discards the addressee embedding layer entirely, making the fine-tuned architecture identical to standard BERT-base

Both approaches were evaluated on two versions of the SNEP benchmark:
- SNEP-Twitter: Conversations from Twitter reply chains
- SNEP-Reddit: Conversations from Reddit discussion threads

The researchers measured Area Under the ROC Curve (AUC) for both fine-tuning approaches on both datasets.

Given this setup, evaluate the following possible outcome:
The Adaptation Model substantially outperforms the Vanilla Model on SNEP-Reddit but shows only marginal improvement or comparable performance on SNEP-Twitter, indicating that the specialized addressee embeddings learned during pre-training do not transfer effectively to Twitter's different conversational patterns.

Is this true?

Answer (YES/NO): NO